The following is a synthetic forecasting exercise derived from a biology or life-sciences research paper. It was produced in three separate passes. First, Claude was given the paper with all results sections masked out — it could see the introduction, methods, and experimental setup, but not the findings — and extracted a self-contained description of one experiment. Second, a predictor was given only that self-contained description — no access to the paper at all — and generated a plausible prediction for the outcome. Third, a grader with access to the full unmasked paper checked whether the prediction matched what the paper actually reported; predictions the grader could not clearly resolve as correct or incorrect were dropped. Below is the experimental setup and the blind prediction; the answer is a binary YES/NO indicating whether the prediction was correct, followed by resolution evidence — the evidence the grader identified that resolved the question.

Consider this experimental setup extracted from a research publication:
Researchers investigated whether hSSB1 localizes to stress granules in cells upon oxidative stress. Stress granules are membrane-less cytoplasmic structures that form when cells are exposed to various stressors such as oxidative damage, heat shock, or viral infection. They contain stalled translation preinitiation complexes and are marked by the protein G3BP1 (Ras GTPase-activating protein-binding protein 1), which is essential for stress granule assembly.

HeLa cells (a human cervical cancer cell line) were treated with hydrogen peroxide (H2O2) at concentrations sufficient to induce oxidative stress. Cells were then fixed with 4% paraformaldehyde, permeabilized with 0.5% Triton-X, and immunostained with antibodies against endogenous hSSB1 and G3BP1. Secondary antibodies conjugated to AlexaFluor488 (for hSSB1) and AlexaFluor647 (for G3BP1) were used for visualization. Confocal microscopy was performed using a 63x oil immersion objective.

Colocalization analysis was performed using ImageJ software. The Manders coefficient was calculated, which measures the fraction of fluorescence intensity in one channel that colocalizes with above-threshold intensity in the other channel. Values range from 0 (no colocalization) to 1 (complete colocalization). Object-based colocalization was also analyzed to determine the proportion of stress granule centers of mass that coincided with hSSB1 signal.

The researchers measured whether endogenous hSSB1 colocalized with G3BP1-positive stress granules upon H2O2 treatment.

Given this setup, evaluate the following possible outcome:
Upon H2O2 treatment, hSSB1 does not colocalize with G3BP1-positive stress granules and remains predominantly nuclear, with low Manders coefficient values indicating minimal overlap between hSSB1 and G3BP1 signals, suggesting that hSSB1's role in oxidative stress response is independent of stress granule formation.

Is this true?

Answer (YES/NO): NO